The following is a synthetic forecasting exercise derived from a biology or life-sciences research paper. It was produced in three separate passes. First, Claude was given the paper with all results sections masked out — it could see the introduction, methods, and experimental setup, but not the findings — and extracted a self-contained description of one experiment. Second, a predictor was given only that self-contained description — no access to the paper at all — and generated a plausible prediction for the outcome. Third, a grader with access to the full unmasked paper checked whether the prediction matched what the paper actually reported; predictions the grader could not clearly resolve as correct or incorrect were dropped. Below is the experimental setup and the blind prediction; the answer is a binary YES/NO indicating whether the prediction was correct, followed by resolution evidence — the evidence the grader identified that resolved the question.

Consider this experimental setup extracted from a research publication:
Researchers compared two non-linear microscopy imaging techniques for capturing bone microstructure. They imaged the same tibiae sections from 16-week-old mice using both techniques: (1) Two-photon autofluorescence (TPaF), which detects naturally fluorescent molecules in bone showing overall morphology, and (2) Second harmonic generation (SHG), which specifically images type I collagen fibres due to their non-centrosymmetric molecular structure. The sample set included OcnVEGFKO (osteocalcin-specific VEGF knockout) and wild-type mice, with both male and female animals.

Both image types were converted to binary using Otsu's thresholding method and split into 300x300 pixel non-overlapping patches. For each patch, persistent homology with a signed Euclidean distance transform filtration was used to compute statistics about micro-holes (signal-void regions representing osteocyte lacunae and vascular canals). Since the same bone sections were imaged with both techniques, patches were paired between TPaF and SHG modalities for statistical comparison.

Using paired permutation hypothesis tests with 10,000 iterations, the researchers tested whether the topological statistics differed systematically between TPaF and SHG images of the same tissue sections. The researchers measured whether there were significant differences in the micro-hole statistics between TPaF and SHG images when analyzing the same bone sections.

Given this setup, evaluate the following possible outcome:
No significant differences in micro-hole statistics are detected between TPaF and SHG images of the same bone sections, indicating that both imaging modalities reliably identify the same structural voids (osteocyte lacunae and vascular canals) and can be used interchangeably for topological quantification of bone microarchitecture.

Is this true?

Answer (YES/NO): NO